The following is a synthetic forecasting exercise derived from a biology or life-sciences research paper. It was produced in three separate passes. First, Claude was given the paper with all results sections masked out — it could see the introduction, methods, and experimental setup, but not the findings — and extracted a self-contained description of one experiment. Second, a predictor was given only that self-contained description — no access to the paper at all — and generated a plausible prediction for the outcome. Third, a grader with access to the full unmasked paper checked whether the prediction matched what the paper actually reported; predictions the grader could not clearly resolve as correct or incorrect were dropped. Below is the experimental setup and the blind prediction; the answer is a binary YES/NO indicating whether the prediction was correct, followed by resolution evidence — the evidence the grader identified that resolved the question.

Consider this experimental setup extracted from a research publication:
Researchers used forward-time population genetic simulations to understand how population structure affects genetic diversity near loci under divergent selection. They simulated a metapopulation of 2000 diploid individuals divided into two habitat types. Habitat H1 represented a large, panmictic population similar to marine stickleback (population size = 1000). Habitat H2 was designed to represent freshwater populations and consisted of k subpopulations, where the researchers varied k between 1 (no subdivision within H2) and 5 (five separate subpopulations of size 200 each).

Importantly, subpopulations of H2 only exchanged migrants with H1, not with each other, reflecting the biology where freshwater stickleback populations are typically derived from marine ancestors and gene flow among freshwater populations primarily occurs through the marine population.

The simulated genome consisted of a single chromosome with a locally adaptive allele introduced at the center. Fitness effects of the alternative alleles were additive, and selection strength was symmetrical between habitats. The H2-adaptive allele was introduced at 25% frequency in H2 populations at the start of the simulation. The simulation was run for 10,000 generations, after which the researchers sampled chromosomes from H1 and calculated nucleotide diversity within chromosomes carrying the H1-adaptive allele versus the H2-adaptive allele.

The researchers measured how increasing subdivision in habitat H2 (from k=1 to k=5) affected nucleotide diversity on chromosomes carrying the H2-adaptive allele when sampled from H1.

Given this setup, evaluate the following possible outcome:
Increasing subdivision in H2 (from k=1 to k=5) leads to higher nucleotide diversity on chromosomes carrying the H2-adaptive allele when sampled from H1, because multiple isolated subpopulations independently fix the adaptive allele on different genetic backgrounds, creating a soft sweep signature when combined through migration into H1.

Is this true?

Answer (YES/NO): YES